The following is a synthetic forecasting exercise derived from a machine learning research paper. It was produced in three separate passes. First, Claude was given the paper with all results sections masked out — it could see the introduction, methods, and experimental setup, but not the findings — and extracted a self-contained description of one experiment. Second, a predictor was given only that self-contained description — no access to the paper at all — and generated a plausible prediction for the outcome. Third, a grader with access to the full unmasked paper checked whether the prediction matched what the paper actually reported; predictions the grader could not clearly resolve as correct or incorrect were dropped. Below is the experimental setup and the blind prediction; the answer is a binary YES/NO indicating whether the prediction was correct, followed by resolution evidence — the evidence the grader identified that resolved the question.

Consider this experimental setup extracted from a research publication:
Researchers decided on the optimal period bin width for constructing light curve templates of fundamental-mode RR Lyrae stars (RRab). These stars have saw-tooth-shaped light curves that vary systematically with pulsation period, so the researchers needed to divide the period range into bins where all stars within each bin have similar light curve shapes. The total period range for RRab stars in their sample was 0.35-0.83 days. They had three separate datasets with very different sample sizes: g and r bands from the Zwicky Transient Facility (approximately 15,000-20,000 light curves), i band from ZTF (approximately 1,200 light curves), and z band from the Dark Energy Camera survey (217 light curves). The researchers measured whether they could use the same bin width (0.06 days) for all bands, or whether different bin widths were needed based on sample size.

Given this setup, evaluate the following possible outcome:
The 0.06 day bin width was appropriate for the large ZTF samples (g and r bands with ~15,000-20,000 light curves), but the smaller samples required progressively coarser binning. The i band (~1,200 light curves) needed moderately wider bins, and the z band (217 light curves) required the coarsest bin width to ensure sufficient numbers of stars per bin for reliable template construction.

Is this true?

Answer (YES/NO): NO